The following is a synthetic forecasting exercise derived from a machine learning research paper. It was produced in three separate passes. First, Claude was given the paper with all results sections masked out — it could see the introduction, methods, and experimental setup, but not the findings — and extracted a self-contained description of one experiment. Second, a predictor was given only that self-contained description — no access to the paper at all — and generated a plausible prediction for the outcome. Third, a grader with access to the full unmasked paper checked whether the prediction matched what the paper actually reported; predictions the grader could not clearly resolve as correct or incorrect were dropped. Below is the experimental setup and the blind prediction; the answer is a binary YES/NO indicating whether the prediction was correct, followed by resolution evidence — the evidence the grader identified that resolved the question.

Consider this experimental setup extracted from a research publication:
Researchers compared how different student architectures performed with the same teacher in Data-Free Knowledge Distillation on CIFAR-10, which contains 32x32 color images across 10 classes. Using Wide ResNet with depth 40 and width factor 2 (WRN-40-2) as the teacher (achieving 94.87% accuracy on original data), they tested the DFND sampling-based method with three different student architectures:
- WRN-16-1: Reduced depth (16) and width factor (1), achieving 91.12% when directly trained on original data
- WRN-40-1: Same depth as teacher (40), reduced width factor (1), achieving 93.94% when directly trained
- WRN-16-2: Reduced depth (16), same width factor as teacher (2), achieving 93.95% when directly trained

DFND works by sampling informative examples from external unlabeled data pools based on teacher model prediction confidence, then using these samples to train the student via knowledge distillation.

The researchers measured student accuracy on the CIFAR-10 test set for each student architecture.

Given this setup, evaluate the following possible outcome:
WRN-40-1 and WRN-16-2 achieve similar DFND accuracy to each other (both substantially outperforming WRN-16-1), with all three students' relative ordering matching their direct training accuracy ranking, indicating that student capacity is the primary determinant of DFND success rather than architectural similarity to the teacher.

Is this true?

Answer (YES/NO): NO